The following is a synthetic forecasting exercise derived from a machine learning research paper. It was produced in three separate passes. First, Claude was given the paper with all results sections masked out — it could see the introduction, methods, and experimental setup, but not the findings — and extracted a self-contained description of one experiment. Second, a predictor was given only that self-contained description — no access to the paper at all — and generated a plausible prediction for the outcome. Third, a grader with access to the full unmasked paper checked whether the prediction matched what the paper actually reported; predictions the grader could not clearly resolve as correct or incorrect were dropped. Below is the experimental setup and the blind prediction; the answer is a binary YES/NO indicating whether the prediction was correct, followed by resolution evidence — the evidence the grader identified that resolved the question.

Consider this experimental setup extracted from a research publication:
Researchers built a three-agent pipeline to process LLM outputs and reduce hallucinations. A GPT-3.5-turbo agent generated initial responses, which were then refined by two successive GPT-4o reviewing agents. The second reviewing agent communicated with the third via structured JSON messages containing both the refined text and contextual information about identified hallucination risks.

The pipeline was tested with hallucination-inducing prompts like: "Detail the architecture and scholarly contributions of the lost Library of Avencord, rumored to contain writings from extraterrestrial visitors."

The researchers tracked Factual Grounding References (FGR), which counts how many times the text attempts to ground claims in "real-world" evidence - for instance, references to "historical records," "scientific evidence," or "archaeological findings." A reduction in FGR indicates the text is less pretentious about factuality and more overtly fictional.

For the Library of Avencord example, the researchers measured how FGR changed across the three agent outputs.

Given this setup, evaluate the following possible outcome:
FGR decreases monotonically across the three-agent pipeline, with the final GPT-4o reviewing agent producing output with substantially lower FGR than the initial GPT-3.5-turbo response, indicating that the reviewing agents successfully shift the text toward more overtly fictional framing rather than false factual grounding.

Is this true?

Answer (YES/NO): NO